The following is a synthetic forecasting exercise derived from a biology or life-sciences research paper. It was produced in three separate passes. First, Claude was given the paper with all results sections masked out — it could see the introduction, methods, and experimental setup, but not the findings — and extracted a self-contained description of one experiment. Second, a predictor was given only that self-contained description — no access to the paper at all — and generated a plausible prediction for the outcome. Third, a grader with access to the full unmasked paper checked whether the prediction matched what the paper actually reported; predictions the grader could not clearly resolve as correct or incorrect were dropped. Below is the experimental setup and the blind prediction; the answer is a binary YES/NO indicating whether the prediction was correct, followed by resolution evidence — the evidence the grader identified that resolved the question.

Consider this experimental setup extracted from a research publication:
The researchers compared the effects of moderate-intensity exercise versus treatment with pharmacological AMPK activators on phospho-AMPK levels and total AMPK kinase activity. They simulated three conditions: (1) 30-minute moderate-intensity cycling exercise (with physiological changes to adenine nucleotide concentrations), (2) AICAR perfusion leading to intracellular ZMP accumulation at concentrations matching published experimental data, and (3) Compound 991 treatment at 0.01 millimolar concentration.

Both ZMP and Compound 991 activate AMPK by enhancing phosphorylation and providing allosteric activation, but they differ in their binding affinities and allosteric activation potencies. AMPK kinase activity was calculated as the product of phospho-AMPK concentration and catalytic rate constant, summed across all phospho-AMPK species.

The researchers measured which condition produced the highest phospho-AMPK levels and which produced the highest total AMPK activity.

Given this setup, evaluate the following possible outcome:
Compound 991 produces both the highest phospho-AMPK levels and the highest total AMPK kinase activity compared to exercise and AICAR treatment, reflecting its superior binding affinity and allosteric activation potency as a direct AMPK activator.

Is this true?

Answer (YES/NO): NO